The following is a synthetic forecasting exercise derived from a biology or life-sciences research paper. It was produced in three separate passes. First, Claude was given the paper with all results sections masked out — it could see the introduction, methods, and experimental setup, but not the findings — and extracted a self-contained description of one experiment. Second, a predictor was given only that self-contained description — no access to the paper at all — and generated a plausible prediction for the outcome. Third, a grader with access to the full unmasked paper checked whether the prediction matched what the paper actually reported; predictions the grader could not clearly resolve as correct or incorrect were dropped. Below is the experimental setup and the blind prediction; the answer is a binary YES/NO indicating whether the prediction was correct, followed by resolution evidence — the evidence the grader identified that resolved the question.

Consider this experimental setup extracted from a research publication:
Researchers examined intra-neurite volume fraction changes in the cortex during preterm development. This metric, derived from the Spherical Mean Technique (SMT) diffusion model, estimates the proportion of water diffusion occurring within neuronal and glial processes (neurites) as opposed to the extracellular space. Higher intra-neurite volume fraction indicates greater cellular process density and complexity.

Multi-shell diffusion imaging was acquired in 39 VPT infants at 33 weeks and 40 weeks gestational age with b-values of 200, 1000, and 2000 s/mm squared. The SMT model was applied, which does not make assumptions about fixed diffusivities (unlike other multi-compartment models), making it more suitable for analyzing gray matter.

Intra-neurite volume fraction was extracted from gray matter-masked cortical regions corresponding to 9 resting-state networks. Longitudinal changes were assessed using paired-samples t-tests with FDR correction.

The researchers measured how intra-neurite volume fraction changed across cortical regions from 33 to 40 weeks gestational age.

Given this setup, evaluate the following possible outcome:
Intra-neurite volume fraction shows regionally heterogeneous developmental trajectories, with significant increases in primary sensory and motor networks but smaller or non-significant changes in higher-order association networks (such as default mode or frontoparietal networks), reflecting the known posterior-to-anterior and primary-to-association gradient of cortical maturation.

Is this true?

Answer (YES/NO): NO